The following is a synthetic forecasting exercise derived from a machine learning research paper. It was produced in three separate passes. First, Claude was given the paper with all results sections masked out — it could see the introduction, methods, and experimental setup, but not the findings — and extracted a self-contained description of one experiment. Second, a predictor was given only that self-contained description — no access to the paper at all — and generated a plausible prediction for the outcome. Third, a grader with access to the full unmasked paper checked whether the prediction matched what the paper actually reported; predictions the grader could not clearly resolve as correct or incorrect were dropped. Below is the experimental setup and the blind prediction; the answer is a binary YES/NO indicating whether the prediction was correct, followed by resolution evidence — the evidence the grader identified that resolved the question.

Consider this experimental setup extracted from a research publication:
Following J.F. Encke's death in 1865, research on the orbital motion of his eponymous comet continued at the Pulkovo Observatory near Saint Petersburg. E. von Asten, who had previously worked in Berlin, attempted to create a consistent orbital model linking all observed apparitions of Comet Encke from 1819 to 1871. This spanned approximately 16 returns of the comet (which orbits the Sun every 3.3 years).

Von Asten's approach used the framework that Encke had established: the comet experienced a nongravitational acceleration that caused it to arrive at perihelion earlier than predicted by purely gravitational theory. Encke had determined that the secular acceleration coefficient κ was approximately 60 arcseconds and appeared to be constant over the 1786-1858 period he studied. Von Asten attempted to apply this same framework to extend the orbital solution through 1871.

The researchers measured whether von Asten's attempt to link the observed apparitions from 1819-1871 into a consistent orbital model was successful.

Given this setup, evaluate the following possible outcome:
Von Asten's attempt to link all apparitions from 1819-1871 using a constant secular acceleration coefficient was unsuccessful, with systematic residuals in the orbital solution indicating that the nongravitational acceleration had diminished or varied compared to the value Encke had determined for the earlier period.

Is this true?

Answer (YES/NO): YES